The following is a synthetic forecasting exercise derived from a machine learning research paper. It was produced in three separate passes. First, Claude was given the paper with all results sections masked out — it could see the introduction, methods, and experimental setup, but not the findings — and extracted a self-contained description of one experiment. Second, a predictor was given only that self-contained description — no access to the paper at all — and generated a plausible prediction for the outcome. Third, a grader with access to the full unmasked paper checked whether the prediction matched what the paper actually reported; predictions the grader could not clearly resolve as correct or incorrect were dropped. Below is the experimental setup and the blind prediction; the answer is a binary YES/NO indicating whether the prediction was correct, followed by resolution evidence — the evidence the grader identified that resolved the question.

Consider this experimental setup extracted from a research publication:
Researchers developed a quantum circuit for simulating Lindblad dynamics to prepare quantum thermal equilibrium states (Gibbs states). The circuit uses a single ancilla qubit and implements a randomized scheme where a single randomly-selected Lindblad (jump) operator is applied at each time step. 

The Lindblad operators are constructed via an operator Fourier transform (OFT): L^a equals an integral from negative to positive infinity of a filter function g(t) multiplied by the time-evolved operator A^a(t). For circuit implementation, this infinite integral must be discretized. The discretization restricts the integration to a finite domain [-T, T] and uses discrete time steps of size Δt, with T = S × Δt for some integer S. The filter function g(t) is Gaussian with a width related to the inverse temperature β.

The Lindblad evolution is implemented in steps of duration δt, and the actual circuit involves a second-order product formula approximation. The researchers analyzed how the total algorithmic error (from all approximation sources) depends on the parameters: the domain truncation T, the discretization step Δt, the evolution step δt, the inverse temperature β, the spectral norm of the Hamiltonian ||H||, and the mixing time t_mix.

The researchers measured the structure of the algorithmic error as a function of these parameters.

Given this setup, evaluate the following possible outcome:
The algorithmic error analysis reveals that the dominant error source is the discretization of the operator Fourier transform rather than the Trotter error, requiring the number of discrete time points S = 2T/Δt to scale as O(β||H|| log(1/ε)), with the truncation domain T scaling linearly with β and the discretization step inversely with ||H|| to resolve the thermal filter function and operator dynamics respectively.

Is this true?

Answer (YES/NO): NO